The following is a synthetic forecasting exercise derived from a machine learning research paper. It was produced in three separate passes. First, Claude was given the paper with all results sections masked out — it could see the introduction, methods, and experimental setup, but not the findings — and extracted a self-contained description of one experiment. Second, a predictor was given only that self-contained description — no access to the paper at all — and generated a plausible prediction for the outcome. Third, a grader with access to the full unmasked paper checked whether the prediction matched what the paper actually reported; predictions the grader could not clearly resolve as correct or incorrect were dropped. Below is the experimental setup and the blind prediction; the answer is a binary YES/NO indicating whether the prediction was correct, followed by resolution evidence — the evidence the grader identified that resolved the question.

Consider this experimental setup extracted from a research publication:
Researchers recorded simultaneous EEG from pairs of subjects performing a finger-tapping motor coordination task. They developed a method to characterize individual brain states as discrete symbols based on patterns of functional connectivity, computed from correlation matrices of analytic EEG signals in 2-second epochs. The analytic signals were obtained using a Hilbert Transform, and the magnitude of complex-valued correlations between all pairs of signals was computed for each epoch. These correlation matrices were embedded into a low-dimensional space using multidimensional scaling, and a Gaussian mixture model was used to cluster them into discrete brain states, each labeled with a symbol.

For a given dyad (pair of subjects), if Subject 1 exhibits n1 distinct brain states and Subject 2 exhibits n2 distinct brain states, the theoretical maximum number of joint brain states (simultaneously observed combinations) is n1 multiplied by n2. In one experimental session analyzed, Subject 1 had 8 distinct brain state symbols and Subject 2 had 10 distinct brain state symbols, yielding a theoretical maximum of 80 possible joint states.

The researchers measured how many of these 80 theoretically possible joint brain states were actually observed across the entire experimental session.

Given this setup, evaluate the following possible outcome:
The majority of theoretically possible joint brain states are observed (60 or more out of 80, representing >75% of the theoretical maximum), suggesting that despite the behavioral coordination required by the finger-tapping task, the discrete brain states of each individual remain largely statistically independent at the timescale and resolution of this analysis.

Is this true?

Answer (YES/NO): YES